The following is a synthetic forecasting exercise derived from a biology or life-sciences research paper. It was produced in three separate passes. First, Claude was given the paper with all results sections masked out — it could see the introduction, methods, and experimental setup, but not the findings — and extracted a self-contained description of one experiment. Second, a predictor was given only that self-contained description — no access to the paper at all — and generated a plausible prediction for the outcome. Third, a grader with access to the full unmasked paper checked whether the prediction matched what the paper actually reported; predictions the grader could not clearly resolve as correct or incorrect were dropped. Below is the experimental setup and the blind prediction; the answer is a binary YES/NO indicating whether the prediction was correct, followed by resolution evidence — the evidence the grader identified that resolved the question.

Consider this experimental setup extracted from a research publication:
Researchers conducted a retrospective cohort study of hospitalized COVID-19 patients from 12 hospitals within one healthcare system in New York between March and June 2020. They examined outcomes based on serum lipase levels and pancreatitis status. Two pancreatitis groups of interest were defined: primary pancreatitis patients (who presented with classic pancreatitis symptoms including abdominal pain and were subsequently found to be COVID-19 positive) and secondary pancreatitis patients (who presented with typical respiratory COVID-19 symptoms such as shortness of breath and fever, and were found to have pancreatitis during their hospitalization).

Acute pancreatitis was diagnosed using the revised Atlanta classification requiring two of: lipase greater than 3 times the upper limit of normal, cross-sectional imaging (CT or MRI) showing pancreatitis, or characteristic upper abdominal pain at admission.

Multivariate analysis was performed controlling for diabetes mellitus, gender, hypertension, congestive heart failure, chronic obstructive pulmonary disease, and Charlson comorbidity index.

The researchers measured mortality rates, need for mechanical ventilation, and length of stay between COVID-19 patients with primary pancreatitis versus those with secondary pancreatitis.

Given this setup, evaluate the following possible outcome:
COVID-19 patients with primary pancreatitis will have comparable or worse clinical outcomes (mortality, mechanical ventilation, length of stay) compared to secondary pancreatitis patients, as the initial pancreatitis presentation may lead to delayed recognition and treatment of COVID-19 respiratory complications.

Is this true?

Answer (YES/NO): YES